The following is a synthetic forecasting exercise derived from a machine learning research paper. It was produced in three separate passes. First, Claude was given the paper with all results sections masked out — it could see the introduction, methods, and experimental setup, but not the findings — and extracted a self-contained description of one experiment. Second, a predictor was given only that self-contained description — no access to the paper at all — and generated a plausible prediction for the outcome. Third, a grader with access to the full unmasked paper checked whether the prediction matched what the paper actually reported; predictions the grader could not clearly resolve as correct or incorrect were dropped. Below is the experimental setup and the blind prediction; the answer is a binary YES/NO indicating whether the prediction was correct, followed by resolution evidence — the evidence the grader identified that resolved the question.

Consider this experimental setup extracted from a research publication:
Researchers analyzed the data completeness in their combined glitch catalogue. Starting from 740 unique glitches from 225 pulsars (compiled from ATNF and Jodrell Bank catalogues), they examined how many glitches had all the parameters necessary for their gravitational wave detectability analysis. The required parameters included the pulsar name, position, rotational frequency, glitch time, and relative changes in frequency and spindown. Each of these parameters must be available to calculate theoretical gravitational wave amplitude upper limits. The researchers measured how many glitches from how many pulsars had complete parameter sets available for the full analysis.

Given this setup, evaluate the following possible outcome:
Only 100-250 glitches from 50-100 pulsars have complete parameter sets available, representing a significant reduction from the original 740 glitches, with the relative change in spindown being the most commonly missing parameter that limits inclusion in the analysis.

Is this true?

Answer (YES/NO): NO